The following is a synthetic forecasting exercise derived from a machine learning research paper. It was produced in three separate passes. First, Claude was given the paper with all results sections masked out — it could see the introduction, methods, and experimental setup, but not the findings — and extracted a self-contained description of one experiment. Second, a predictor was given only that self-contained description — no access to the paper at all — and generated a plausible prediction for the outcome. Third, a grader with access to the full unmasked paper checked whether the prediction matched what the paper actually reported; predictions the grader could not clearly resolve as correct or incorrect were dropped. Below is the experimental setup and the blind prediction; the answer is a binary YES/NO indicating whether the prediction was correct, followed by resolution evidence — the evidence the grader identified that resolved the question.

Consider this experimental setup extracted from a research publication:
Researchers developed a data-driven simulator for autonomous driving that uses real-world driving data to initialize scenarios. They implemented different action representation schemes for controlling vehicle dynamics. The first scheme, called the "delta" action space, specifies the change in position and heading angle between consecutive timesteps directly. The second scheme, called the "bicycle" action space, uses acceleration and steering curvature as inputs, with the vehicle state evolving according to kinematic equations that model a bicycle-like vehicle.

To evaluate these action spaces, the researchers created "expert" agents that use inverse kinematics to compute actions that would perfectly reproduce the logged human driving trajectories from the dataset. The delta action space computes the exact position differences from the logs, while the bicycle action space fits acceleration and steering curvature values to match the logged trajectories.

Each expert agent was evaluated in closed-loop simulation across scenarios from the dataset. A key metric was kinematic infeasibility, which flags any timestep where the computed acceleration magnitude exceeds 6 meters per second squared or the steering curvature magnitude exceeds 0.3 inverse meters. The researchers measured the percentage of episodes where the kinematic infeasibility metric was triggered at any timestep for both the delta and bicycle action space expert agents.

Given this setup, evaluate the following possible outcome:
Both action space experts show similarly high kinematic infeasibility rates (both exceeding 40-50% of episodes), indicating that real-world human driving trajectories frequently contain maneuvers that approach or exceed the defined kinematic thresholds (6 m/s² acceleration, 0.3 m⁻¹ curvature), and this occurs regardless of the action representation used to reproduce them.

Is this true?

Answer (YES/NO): NO